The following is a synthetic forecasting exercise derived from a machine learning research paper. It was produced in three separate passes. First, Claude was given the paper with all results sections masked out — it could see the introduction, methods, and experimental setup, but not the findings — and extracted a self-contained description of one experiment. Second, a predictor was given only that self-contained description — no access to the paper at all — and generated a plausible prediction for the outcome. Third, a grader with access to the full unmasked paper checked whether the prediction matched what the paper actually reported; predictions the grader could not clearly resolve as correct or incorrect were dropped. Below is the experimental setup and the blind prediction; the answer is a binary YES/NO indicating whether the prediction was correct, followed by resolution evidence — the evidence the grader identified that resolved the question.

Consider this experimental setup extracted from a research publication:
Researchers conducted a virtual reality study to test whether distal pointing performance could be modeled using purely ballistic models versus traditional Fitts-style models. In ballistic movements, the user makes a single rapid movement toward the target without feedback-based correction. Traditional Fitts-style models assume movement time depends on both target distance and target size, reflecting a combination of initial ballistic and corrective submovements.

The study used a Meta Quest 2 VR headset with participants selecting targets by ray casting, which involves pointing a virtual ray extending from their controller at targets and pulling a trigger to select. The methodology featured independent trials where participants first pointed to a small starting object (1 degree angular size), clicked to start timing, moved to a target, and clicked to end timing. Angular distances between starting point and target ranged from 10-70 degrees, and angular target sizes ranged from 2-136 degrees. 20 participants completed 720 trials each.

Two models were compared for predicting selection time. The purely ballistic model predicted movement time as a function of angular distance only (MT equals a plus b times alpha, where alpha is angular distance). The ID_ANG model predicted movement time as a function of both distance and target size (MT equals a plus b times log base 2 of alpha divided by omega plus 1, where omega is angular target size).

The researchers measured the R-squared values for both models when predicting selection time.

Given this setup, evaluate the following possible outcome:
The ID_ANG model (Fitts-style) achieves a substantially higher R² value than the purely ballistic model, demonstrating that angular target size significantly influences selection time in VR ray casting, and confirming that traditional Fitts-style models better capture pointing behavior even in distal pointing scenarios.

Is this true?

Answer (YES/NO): YES